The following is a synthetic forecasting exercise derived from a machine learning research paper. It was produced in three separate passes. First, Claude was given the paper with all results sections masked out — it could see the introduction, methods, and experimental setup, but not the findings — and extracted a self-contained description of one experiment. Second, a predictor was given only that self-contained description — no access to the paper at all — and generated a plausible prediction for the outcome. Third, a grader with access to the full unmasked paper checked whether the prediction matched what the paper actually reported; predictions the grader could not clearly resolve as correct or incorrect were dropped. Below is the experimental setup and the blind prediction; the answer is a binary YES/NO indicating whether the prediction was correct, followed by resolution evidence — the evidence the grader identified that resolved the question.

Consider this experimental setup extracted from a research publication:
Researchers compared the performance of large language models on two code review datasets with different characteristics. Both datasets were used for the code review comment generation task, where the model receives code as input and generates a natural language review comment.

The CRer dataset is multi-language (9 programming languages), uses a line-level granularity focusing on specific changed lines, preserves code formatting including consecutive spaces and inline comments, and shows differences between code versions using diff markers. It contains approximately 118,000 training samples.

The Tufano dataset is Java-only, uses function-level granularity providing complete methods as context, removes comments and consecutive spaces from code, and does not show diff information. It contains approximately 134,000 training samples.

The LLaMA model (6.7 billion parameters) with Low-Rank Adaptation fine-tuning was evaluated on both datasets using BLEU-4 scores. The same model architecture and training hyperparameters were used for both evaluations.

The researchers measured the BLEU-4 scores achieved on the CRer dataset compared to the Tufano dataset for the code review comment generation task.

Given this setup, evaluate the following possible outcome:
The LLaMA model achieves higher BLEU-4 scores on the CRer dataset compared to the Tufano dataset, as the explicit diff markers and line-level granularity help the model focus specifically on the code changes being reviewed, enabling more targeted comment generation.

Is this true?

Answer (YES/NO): YES